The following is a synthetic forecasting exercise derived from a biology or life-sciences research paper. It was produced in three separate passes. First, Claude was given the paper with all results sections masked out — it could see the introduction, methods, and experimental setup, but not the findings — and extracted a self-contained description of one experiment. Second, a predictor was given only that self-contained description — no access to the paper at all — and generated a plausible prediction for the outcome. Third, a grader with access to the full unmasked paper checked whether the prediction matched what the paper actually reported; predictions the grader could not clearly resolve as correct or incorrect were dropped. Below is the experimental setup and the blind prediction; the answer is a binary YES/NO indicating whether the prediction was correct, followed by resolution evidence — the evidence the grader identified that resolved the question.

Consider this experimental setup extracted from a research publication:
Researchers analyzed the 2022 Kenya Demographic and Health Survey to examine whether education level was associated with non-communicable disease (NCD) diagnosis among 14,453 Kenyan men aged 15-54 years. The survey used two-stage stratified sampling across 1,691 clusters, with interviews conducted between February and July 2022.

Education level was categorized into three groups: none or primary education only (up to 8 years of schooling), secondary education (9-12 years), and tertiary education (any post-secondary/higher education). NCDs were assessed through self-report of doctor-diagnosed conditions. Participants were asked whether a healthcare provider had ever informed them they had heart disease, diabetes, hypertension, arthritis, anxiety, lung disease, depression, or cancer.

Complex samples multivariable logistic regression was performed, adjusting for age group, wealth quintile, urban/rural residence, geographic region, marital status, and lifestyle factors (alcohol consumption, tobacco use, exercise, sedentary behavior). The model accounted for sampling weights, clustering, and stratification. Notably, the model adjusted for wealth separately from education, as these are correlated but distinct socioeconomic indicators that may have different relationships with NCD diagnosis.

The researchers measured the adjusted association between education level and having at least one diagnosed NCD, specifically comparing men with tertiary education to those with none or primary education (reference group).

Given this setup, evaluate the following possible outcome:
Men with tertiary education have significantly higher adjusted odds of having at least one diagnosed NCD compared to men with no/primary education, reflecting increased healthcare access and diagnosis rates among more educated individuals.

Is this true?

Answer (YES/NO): YES